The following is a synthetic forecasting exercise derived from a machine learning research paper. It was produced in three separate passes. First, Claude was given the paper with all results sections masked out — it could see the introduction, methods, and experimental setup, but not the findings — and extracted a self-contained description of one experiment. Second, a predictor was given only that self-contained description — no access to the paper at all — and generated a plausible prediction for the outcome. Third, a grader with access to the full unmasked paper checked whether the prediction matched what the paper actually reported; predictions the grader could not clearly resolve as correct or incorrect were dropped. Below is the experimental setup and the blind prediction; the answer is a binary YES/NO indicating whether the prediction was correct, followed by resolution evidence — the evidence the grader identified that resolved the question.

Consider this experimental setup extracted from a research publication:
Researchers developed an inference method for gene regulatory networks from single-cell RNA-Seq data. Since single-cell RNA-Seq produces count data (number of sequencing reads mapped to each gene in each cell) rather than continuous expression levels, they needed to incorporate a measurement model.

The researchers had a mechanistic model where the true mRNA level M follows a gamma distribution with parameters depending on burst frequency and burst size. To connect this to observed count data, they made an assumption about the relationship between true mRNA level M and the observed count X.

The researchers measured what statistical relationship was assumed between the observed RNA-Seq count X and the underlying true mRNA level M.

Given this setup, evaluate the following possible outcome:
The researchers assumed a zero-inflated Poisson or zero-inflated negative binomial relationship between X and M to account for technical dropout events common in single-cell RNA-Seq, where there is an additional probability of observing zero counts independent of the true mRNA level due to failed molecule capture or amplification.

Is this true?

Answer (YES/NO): NO